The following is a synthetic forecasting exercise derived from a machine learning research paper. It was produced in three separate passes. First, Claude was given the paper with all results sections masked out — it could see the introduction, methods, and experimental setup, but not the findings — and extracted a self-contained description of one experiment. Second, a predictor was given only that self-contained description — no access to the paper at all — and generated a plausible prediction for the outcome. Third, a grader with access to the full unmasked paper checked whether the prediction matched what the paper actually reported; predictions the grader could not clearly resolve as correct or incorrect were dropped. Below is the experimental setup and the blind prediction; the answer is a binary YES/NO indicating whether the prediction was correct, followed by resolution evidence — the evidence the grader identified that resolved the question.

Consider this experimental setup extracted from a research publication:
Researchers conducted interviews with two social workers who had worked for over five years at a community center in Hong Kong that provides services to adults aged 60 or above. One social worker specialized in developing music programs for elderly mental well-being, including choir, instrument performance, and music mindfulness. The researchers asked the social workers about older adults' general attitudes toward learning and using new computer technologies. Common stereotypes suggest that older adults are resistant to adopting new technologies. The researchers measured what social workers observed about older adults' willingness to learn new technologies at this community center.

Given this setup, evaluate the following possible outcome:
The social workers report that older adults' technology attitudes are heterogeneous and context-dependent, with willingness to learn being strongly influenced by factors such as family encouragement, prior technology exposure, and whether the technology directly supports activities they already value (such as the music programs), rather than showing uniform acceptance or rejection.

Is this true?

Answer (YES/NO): NO